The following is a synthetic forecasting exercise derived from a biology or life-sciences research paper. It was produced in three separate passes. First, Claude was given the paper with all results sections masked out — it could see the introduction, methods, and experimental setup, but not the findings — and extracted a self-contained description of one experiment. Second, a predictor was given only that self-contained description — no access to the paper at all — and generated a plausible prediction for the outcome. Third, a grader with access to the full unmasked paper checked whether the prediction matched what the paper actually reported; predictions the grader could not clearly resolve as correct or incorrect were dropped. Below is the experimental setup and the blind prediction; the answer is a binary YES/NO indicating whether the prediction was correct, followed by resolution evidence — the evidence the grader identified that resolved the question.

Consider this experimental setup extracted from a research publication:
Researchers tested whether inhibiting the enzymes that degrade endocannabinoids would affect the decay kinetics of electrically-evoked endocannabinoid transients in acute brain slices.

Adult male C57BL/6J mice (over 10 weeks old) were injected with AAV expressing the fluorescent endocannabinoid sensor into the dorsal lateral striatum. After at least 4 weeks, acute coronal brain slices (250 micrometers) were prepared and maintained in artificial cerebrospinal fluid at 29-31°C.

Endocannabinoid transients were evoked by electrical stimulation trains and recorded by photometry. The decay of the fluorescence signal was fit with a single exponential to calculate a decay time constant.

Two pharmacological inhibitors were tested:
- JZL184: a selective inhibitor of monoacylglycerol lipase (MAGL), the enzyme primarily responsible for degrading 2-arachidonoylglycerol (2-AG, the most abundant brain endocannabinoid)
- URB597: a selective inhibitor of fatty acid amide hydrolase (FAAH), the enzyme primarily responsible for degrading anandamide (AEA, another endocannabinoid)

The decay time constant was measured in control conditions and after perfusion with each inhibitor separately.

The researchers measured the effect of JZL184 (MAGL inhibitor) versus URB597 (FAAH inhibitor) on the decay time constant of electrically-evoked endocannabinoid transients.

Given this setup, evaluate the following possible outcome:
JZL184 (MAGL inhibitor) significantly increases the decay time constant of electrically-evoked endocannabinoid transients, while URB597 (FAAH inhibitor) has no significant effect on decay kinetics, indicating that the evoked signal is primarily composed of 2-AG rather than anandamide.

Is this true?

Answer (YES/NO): YES